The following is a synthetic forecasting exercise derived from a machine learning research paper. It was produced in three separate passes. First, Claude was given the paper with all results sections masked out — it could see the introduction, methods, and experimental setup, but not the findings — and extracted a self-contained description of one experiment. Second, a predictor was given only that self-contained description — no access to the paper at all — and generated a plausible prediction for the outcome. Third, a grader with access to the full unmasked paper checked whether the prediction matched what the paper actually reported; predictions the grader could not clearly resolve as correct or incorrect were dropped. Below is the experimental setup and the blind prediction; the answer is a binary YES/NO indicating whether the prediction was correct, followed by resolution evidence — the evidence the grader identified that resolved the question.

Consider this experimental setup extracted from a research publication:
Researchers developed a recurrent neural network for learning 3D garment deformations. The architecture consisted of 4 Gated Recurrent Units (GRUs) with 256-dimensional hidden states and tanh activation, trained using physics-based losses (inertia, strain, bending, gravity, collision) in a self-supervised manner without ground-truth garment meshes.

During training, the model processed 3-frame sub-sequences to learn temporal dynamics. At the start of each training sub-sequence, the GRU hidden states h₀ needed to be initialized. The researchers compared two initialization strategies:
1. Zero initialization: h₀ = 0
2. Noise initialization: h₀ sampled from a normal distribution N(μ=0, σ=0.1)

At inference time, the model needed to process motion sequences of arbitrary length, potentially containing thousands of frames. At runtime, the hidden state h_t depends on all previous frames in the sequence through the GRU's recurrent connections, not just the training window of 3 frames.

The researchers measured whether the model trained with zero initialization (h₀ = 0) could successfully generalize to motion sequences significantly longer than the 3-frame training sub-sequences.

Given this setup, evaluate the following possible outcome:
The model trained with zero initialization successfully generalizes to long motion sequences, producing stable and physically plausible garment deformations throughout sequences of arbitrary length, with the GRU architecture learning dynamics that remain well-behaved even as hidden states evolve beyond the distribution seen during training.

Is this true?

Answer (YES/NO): NO